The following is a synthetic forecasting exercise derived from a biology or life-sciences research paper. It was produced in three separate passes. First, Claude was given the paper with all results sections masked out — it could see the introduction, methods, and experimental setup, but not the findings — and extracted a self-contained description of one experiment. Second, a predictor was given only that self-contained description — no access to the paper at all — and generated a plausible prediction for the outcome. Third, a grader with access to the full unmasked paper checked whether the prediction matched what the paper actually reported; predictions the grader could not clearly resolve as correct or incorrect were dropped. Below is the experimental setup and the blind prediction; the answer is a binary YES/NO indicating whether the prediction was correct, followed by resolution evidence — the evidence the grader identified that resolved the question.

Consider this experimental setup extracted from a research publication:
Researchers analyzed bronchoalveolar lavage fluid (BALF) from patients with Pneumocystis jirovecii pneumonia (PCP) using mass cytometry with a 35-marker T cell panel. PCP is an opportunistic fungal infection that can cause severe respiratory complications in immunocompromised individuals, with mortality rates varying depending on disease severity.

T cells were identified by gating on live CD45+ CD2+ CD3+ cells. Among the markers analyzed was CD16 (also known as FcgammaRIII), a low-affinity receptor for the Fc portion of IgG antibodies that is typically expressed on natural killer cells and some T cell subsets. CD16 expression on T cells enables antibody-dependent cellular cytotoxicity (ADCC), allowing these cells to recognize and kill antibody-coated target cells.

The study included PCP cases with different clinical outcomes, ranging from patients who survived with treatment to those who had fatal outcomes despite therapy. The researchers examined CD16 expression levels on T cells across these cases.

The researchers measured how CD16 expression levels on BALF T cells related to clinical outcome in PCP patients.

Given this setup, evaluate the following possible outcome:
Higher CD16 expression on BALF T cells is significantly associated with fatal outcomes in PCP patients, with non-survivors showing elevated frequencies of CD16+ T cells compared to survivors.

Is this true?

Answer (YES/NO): NO